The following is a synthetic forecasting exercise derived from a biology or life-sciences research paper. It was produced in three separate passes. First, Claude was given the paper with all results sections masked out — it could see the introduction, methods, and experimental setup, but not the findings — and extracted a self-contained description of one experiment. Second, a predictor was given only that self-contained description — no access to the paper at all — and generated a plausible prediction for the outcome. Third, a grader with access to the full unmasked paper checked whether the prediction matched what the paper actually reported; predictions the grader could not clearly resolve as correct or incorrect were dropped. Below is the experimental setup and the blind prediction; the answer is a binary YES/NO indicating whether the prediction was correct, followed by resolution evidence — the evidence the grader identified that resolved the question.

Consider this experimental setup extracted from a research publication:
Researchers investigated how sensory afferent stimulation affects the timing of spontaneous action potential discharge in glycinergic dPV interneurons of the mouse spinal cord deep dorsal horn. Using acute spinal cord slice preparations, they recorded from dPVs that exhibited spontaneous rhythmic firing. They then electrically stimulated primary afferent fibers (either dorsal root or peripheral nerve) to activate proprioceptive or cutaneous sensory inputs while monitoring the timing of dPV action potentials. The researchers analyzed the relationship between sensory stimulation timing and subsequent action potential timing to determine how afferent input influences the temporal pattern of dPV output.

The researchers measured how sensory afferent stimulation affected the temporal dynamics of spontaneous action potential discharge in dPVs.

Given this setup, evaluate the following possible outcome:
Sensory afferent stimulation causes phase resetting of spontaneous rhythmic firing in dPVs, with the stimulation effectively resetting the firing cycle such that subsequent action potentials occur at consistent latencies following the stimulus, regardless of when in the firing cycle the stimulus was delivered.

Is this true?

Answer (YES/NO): YES